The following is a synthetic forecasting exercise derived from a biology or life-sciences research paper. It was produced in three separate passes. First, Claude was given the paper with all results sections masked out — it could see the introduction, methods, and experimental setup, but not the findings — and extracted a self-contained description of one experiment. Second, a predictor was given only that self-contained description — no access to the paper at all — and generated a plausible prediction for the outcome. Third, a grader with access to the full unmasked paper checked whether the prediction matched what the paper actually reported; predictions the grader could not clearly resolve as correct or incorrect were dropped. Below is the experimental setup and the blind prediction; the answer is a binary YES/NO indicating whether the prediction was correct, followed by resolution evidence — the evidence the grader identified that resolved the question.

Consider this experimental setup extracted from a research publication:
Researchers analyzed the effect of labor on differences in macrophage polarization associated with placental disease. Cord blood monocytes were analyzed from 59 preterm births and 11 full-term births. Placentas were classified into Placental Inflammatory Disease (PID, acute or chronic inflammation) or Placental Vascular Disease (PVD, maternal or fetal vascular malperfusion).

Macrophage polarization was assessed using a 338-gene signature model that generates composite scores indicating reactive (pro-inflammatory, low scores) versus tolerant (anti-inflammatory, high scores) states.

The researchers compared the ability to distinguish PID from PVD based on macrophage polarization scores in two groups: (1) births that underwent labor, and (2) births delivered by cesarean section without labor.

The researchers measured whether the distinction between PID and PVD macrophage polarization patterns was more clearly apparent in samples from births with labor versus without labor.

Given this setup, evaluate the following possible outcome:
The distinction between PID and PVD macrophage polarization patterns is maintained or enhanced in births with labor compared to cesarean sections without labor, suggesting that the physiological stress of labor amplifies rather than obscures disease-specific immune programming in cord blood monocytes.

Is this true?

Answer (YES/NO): NO